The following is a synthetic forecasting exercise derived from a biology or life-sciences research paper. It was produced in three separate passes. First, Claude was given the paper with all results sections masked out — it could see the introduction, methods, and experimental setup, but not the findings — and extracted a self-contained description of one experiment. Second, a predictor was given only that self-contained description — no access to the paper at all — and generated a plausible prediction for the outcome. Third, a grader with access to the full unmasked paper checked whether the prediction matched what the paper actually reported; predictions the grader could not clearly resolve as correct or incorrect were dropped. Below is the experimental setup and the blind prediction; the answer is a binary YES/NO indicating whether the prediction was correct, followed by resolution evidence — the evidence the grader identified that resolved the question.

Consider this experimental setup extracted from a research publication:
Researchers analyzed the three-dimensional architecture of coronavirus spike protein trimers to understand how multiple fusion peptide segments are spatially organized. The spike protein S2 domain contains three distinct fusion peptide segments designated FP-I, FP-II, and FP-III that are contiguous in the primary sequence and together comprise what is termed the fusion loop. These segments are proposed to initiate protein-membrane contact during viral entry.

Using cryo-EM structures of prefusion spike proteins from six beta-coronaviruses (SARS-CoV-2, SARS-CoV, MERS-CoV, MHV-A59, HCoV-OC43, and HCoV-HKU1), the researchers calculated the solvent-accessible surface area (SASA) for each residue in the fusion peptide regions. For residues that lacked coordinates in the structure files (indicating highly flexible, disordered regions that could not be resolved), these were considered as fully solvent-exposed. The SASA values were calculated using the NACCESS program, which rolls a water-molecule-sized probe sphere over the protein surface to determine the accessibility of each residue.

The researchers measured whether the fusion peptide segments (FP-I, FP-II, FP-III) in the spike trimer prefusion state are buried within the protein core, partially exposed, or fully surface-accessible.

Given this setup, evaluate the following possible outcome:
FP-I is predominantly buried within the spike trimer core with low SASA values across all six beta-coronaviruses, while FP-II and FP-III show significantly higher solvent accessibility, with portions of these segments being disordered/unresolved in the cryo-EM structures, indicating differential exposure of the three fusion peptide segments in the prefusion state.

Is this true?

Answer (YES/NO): NO